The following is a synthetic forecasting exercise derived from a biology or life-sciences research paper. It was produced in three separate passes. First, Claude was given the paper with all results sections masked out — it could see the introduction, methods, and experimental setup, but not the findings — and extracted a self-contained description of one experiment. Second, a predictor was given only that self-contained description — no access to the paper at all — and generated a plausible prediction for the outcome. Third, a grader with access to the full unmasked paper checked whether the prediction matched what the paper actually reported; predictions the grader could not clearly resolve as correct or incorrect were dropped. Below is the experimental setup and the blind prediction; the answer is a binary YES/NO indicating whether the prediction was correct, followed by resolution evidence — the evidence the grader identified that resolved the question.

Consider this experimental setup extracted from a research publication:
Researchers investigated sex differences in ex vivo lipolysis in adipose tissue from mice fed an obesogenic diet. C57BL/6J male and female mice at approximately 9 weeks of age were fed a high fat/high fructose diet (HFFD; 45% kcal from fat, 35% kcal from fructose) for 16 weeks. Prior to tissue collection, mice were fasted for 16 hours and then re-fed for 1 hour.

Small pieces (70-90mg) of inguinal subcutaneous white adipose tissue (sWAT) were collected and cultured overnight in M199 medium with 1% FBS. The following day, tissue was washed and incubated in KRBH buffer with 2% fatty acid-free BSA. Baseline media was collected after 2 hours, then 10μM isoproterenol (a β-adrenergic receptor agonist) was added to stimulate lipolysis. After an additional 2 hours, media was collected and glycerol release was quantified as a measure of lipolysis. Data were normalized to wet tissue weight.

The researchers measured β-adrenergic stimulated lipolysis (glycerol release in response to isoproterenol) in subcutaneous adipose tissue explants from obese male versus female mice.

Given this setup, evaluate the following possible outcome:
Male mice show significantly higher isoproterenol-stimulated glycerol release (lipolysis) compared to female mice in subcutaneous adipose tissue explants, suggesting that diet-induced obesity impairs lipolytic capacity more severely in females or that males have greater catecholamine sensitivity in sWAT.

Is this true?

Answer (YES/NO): NO